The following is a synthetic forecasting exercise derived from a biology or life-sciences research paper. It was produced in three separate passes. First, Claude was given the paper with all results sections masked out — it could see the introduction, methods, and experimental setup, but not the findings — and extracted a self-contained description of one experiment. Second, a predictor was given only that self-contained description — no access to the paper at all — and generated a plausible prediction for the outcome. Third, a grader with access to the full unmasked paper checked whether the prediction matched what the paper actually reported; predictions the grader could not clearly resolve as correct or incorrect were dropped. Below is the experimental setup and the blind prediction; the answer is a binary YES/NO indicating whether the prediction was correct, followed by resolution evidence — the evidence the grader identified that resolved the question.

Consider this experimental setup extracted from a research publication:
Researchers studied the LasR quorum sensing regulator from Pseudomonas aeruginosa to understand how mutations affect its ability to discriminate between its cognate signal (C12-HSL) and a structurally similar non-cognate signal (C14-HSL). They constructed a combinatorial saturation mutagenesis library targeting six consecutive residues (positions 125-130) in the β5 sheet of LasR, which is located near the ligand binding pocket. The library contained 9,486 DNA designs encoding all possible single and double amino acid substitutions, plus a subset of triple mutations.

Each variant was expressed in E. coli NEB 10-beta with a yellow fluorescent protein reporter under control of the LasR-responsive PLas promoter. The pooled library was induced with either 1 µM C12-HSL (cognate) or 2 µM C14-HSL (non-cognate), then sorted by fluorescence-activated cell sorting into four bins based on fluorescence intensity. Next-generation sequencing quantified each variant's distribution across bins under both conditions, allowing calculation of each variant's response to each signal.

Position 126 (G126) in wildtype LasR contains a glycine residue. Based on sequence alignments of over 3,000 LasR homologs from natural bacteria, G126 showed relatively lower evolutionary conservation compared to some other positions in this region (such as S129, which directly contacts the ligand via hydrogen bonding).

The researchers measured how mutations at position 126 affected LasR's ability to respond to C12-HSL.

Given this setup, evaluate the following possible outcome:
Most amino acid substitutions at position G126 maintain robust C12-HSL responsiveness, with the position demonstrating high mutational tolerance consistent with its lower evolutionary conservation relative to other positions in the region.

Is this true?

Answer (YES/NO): NO